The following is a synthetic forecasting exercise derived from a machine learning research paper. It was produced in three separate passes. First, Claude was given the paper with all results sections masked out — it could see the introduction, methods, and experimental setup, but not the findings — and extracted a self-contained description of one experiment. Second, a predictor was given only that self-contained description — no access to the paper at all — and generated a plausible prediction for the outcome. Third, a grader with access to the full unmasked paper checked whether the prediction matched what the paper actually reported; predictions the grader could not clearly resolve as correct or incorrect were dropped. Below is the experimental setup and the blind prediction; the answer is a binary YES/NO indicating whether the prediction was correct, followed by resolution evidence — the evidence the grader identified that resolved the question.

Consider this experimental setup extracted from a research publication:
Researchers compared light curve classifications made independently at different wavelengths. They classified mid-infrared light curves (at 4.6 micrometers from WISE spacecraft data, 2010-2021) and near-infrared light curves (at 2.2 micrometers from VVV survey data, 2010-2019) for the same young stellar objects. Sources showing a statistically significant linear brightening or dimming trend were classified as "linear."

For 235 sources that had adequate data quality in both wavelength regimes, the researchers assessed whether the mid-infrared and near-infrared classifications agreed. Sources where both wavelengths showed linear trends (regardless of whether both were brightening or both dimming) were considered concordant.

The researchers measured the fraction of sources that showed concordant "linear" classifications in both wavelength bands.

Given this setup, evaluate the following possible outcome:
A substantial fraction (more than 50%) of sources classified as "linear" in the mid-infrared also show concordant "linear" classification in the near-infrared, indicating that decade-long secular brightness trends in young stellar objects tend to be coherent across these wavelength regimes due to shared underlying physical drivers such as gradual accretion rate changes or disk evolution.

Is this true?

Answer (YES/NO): NO